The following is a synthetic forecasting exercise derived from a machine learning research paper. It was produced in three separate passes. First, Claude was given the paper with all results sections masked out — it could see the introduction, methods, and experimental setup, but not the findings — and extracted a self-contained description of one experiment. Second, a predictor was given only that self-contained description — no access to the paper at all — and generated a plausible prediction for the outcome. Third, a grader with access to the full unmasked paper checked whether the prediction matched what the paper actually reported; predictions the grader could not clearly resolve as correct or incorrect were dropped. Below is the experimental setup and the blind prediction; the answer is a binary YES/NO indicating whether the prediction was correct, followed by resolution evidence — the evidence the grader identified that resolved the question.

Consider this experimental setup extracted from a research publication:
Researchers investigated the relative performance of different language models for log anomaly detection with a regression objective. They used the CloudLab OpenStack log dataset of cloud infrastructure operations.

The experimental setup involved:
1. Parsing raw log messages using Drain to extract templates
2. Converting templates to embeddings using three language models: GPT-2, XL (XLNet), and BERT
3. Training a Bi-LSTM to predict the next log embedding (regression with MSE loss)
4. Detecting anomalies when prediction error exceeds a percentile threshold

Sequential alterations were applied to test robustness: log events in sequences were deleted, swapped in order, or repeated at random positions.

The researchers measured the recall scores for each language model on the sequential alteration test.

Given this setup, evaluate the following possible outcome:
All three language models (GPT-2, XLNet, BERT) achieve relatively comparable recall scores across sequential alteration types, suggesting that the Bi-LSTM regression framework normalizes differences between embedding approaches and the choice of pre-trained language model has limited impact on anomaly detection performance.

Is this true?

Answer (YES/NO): NO